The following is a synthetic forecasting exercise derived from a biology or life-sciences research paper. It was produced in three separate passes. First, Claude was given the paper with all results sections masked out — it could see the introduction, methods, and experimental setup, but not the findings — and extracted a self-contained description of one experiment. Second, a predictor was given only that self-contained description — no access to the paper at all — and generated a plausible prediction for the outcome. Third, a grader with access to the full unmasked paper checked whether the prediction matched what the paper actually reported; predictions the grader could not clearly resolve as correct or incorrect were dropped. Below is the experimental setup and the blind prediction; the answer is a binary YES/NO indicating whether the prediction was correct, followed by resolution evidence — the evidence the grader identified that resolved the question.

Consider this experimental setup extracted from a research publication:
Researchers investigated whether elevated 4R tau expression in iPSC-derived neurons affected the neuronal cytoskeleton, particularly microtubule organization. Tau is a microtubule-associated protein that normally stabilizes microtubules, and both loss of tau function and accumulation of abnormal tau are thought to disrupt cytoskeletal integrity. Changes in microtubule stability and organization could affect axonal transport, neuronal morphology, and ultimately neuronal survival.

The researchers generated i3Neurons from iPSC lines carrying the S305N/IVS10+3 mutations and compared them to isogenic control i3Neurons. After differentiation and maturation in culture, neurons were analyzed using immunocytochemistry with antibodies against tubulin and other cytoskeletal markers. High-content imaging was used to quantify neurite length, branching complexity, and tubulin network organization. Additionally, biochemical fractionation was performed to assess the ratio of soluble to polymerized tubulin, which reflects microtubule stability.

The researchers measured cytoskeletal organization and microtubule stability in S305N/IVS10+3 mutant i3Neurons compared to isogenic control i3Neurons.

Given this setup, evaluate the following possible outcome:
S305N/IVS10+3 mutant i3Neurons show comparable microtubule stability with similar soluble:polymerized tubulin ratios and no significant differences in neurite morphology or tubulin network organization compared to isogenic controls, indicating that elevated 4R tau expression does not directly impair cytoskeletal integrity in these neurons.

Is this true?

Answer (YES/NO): NO